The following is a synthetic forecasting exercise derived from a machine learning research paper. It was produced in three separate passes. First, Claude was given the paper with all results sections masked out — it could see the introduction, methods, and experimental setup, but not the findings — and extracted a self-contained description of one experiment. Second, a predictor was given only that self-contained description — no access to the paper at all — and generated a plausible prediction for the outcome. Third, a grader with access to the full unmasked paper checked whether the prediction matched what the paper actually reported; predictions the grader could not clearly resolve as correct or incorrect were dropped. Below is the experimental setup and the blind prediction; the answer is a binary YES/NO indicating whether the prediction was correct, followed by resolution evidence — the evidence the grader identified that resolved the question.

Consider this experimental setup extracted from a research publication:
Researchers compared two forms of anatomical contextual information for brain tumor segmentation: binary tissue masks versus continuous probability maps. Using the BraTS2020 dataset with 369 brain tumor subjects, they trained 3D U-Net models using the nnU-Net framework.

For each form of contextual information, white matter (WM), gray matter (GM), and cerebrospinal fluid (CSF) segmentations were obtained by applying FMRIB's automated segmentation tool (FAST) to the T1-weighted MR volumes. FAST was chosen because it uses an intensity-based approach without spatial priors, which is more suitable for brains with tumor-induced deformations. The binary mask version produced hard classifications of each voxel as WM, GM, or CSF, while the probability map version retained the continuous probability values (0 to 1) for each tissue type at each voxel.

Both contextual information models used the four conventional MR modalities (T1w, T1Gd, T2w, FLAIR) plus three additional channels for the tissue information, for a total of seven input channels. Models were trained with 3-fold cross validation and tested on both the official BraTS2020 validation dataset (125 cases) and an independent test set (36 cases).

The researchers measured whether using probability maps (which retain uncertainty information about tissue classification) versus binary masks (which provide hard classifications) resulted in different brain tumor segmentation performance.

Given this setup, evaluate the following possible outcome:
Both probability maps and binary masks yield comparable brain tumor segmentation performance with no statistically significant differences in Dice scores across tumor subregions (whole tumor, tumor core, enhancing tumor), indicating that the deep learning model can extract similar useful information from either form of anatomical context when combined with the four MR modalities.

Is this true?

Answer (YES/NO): YES